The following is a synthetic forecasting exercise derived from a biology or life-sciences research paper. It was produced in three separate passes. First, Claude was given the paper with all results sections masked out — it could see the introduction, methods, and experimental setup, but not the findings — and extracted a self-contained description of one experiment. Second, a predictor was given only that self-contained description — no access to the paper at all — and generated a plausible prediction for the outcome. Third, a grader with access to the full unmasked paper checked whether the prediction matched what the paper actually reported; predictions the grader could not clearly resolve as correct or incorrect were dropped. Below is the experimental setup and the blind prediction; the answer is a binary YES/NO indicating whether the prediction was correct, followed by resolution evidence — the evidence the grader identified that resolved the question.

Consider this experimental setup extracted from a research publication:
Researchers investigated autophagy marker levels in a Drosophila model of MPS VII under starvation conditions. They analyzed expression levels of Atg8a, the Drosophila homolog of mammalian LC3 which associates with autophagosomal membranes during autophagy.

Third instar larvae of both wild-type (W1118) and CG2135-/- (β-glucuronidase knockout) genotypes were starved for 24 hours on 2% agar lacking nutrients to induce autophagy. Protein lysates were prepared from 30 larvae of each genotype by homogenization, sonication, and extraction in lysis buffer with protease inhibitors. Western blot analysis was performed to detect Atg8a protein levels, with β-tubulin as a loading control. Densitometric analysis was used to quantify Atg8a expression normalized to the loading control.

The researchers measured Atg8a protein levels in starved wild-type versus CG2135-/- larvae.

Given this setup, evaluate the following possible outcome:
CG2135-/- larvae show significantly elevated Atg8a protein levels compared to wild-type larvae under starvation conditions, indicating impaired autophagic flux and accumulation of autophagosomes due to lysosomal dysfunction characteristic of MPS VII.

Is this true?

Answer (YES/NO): YES